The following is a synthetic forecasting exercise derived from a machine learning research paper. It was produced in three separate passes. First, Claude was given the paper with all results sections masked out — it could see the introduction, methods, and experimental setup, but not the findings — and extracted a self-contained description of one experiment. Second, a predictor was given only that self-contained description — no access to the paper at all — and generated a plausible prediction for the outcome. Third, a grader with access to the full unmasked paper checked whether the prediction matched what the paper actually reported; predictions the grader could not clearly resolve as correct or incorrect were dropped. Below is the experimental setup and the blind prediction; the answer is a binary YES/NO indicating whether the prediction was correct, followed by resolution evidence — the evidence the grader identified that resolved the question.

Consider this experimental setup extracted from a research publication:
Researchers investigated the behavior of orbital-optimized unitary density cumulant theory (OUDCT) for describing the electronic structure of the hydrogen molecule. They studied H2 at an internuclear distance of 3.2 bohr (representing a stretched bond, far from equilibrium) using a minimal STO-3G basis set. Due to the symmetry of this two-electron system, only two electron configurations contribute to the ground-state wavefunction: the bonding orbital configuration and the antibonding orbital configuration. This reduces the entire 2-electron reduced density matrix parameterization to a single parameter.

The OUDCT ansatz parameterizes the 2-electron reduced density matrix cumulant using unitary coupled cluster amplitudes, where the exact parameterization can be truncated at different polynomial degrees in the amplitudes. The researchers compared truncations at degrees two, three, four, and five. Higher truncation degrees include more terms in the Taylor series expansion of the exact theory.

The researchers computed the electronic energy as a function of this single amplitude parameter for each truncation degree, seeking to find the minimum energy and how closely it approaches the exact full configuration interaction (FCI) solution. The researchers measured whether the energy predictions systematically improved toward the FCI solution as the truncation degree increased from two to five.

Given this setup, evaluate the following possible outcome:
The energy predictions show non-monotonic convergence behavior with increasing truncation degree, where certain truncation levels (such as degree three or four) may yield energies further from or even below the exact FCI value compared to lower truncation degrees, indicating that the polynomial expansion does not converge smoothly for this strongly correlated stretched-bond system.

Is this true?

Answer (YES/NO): YES